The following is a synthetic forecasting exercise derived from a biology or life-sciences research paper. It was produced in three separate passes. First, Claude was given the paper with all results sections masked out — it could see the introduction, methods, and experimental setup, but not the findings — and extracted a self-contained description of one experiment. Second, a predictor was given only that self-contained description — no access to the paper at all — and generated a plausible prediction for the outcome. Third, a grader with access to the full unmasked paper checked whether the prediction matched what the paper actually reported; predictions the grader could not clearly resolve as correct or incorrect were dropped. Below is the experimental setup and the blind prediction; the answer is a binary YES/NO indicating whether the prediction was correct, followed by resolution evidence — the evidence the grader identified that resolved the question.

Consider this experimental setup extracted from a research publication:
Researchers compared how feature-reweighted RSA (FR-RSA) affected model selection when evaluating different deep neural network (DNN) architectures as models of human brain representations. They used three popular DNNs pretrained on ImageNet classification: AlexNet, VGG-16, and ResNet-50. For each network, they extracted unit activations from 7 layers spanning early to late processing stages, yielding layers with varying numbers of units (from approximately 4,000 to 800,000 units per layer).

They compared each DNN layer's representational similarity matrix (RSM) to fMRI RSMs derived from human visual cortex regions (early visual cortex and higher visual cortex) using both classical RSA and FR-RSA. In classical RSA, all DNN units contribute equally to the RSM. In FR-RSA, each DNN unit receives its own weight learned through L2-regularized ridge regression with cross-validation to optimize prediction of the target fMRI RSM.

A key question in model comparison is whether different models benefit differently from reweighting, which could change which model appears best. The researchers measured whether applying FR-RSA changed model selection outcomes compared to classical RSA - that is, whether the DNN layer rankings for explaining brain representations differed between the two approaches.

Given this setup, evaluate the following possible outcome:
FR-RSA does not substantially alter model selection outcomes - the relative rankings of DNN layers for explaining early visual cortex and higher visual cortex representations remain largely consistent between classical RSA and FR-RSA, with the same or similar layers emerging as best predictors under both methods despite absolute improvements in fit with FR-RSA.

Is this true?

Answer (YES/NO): NO